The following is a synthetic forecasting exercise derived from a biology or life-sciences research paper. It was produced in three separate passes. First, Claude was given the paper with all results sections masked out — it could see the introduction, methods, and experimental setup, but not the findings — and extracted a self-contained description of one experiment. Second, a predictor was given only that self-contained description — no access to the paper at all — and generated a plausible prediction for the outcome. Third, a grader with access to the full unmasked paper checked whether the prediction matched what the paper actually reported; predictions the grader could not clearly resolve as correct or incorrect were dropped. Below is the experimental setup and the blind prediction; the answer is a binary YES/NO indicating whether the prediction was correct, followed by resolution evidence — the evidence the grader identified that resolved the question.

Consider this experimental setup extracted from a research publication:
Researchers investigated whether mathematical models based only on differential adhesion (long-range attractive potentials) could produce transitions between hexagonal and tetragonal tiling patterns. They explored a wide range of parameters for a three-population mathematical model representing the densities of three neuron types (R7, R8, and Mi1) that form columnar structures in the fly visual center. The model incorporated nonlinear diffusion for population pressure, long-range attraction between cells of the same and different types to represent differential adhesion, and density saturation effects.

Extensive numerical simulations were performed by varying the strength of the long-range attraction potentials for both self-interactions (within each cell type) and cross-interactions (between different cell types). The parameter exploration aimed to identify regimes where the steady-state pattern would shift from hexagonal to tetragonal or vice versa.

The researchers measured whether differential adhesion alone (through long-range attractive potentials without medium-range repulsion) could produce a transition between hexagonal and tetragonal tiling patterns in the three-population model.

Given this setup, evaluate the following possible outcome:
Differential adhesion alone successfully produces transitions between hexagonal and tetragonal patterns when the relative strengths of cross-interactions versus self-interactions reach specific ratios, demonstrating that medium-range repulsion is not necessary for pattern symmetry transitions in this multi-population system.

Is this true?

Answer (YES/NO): NO